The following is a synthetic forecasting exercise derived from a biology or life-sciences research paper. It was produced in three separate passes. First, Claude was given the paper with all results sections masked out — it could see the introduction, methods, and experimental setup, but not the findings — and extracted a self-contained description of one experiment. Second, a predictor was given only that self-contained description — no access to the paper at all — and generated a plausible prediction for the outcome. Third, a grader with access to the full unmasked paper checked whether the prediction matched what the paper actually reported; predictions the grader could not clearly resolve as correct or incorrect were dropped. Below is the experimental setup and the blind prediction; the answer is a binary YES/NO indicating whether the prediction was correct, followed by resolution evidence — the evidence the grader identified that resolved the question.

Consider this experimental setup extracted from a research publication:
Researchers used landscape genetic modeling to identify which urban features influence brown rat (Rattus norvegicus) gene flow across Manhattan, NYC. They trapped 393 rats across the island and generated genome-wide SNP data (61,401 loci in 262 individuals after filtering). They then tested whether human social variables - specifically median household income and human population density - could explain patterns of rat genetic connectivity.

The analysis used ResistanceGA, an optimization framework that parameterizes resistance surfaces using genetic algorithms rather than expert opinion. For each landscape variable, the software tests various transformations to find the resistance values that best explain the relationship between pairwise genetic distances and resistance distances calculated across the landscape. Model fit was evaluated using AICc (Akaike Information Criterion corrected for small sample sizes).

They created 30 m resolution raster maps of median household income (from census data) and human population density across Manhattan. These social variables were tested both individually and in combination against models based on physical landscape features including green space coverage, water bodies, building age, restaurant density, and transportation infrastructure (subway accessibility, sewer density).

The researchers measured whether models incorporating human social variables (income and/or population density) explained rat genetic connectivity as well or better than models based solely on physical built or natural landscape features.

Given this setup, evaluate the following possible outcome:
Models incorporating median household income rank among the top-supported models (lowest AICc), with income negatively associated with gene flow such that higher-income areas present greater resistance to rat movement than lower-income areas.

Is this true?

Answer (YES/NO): NO